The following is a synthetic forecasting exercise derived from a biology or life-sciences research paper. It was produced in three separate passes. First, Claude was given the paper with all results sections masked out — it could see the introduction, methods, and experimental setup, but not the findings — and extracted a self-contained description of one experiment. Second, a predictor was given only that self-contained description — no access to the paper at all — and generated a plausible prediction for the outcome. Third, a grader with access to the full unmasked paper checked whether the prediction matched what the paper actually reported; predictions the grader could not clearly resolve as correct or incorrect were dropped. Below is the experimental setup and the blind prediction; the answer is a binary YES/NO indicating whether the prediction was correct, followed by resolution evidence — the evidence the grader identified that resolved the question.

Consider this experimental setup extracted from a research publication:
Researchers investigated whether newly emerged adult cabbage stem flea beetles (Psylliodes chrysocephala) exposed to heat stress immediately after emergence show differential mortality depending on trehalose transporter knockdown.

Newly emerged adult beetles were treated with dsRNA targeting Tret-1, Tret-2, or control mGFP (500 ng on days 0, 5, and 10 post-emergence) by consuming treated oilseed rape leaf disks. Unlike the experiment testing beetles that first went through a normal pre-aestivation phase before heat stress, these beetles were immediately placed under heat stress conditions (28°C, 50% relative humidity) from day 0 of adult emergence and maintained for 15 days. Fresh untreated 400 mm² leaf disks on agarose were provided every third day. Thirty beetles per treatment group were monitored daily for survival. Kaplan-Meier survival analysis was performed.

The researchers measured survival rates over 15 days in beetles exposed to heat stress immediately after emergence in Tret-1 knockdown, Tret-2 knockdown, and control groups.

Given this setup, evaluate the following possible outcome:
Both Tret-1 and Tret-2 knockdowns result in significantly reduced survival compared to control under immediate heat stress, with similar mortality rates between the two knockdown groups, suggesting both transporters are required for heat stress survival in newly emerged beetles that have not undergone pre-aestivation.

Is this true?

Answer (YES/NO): NO